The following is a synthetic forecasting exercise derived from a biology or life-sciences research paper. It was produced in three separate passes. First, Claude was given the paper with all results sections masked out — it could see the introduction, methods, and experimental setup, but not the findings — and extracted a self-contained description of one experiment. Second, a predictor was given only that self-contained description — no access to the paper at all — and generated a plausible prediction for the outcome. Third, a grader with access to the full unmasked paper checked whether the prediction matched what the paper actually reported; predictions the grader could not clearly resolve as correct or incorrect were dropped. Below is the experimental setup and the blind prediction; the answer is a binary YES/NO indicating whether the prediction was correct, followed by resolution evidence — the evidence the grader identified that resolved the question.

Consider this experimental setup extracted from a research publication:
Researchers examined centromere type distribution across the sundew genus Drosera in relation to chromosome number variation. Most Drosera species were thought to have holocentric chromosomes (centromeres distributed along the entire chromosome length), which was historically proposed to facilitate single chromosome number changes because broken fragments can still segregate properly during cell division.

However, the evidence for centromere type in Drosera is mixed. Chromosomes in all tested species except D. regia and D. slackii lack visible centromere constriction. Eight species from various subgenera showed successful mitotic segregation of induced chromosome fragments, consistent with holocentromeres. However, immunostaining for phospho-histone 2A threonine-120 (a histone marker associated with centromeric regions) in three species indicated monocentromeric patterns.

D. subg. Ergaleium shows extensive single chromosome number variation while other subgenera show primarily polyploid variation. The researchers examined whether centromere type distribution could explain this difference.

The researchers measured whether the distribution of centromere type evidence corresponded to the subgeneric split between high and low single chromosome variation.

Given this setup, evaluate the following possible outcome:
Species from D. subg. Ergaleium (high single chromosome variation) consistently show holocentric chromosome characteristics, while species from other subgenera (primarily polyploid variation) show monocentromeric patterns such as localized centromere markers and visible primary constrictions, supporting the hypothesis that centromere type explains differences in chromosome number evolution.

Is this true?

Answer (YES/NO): NO